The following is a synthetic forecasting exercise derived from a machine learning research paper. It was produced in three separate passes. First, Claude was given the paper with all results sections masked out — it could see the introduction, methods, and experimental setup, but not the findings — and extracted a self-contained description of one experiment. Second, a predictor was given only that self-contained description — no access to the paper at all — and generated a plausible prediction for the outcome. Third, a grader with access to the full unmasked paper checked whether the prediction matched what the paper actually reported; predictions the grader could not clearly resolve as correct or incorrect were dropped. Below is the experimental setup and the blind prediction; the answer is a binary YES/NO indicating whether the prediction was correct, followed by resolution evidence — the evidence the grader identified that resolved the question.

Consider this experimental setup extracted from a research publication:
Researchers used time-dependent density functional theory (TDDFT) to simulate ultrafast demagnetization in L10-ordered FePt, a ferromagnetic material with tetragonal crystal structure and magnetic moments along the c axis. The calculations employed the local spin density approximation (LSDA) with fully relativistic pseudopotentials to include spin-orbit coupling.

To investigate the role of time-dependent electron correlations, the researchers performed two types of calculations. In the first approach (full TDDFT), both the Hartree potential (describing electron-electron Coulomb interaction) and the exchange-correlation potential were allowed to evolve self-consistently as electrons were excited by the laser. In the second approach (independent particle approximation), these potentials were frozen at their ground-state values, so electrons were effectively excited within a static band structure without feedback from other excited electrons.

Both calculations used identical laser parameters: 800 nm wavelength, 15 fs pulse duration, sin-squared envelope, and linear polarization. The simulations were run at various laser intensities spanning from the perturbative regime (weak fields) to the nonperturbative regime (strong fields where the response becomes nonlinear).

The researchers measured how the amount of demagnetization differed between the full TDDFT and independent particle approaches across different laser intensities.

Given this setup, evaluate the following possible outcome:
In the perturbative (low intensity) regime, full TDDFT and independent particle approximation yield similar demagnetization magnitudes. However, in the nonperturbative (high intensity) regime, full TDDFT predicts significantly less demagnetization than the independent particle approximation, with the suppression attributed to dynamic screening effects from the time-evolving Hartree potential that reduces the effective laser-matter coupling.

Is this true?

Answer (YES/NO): NO